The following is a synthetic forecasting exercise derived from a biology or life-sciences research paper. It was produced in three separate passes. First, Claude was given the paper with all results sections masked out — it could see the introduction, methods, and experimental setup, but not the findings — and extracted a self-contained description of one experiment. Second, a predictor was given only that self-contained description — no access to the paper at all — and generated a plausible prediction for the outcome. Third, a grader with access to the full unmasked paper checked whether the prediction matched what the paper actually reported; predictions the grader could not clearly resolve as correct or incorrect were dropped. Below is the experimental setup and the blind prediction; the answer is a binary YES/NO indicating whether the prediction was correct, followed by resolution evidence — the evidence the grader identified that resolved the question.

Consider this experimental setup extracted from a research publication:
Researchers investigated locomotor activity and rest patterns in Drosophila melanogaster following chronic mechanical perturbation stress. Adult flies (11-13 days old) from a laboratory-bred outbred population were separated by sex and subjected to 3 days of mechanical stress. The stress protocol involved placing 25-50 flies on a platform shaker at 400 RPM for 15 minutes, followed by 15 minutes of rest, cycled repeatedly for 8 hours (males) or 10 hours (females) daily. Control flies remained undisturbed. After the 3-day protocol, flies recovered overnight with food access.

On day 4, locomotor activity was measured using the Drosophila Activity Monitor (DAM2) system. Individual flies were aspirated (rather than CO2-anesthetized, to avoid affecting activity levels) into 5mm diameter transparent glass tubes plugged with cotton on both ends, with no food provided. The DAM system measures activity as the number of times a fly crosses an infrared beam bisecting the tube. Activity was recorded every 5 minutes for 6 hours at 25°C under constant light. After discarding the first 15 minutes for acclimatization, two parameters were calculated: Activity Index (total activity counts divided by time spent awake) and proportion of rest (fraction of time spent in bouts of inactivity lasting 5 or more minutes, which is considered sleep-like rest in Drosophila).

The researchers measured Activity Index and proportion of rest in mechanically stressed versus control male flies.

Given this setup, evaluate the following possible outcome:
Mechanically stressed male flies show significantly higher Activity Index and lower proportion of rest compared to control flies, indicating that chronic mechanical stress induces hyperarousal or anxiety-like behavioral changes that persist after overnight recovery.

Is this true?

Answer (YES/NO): YES